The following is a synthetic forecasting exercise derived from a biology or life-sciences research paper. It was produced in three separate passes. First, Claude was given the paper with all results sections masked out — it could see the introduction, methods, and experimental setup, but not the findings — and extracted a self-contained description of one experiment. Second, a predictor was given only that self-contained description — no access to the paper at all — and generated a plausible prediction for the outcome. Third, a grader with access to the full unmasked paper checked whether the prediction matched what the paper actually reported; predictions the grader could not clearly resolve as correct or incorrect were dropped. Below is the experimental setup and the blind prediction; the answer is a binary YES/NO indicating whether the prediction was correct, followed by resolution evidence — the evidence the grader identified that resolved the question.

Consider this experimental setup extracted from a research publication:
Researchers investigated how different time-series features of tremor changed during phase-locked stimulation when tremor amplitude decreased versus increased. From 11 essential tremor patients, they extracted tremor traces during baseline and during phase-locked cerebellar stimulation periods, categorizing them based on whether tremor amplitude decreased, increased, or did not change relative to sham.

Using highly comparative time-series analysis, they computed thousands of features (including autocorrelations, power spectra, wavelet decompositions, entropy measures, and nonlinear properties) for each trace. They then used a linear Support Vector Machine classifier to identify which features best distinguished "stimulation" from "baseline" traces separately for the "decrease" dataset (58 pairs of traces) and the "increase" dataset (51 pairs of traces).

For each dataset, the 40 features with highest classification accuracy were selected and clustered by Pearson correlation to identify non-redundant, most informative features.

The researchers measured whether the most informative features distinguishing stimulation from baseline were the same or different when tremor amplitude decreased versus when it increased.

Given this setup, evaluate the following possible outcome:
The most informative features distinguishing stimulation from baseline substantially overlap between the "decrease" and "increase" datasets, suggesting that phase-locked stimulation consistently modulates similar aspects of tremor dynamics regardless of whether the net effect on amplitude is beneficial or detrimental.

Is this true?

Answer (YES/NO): NO